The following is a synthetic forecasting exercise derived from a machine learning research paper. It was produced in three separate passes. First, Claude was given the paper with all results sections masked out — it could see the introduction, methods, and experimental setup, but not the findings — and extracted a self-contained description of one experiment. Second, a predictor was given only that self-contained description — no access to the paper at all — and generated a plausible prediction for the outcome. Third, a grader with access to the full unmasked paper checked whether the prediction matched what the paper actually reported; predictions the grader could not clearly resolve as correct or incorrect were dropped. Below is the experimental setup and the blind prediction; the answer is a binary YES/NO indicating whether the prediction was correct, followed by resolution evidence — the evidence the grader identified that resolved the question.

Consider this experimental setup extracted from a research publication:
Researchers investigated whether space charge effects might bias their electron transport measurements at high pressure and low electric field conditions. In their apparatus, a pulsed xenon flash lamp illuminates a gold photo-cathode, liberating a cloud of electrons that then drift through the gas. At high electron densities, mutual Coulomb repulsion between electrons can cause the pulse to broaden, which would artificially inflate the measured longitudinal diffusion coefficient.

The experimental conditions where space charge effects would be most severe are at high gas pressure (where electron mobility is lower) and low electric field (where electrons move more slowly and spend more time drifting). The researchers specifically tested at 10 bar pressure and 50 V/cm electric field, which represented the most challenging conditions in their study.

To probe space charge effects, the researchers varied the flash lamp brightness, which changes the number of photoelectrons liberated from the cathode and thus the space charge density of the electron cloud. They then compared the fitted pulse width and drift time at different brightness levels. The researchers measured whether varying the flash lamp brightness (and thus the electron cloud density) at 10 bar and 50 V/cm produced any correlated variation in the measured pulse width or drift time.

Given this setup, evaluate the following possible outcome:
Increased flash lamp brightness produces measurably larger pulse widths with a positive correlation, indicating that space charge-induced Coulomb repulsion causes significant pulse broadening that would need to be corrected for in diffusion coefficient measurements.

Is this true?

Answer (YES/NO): NO